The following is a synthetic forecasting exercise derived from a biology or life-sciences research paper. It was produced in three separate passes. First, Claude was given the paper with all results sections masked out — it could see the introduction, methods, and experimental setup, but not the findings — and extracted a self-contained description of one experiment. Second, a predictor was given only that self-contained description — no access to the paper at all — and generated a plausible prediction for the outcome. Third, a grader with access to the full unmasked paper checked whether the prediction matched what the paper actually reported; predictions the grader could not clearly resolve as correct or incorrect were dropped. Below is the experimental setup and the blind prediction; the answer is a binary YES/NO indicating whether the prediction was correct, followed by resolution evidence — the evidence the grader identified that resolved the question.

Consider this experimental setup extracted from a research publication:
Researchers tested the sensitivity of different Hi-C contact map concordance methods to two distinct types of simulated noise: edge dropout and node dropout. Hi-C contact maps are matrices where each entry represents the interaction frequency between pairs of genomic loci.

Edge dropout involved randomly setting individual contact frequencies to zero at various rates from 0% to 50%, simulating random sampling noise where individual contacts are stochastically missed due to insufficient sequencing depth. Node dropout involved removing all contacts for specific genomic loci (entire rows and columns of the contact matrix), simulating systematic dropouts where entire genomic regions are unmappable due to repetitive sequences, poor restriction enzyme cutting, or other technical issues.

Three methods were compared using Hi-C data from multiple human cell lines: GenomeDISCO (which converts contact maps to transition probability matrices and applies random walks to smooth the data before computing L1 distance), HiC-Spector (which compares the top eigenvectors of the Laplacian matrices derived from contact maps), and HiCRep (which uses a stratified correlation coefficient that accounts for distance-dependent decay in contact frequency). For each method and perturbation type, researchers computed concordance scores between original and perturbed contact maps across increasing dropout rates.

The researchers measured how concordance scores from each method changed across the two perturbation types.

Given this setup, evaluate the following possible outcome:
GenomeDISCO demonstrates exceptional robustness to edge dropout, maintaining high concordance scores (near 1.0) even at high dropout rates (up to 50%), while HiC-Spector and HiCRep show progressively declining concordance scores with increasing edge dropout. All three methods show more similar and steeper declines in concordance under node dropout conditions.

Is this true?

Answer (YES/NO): NO